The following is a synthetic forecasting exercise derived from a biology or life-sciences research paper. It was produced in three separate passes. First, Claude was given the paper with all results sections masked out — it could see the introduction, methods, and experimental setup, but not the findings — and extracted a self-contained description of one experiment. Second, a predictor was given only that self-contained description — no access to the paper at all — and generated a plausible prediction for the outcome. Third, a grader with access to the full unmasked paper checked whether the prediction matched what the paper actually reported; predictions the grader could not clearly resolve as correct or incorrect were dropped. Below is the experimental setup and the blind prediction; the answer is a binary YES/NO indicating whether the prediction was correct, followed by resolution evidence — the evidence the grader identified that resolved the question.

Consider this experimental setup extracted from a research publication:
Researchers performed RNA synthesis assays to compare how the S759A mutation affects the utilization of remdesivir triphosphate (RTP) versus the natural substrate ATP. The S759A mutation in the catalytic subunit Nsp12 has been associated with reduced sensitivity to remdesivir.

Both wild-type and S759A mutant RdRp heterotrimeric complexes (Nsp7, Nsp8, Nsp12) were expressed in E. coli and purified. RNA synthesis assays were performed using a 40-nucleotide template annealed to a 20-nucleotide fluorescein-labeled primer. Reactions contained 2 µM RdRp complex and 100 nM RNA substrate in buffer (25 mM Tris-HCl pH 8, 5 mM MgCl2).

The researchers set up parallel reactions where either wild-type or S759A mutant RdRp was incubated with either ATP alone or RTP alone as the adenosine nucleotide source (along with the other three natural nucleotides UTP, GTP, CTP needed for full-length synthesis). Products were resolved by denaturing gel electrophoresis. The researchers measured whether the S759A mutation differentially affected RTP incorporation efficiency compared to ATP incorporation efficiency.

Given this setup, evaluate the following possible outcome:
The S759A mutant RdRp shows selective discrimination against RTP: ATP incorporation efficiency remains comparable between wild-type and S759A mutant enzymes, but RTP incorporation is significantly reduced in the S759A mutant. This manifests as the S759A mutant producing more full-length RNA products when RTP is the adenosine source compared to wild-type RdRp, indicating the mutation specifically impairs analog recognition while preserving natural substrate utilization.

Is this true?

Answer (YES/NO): NO